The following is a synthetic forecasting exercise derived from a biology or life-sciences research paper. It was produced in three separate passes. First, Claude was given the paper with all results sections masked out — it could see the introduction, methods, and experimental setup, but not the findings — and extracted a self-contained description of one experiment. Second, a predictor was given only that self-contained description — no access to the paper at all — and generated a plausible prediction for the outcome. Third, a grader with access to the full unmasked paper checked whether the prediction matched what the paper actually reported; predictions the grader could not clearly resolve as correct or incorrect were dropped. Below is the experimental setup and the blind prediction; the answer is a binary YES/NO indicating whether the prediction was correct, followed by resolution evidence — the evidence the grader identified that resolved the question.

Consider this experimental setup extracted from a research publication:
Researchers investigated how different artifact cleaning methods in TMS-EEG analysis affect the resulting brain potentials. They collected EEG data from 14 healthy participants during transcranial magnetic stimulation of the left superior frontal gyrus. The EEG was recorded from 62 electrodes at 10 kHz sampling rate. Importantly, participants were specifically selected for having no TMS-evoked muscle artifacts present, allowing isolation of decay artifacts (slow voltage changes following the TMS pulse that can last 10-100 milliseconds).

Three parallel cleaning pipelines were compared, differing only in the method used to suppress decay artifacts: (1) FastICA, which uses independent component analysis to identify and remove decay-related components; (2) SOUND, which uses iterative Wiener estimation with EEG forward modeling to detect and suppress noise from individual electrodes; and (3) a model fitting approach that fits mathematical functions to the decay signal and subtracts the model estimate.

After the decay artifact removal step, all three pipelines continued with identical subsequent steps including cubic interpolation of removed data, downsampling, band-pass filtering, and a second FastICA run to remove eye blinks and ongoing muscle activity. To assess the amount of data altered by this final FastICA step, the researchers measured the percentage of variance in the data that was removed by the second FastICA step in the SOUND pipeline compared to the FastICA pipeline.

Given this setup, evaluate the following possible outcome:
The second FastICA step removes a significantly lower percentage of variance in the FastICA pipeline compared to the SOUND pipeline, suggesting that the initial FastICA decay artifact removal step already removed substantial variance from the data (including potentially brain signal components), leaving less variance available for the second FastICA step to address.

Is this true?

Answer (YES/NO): NO